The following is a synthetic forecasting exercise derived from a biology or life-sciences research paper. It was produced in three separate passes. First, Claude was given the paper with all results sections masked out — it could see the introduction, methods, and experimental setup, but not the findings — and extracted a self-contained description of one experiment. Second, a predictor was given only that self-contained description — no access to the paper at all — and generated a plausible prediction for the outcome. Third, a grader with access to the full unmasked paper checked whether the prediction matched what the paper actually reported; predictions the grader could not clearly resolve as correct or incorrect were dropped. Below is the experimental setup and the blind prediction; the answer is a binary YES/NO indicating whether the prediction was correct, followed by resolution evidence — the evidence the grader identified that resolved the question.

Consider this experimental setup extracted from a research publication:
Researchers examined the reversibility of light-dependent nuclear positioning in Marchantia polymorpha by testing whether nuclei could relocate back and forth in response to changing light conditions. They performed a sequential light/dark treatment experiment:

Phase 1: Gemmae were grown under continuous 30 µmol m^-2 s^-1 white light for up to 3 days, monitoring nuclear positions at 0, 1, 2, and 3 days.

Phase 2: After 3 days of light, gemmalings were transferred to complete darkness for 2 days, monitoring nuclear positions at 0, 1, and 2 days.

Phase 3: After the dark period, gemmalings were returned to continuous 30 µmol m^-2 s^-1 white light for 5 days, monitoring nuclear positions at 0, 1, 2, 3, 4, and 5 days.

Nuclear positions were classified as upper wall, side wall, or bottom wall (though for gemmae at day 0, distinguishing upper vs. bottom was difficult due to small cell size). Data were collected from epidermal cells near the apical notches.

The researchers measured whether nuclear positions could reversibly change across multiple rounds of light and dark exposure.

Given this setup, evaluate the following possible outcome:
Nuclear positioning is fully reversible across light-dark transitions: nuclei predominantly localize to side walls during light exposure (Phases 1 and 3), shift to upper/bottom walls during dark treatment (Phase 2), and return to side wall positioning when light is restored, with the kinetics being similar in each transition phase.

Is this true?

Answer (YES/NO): NO